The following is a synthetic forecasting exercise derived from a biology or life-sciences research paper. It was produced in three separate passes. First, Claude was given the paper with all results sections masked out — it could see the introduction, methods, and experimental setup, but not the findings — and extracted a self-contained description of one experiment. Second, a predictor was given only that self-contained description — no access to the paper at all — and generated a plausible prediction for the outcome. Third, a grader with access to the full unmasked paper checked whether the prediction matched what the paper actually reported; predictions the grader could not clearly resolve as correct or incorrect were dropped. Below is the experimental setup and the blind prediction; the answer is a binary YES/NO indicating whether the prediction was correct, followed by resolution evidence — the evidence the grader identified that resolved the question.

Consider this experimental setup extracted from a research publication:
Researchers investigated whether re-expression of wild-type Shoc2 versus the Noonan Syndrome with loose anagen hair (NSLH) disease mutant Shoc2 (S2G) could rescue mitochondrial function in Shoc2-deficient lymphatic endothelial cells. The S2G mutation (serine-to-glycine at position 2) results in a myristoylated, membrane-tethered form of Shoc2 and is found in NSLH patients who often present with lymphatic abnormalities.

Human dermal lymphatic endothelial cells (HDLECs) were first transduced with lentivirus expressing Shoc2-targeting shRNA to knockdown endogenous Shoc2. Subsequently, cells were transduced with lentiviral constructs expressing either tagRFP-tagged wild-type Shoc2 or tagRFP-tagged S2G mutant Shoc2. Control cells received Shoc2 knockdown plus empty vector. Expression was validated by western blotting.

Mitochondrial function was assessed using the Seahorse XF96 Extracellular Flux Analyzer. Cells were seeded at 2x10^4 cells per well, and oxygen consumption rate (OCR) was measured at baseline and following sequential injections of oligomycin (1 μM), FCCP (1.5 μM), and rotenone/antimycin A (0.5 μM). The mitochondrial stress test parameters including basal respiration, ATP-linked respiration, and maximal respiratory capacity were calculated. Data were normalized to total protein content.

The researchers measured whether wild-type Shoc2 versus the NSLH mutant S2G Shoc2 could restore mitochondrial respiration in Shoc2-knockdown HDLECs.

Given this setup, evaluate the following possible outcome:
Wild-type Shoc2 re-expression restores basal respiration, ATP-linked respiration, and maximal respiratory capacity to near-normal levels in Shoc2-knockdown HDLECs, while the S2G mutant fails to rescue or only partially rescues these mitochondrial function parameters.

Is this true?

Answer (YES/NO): YES